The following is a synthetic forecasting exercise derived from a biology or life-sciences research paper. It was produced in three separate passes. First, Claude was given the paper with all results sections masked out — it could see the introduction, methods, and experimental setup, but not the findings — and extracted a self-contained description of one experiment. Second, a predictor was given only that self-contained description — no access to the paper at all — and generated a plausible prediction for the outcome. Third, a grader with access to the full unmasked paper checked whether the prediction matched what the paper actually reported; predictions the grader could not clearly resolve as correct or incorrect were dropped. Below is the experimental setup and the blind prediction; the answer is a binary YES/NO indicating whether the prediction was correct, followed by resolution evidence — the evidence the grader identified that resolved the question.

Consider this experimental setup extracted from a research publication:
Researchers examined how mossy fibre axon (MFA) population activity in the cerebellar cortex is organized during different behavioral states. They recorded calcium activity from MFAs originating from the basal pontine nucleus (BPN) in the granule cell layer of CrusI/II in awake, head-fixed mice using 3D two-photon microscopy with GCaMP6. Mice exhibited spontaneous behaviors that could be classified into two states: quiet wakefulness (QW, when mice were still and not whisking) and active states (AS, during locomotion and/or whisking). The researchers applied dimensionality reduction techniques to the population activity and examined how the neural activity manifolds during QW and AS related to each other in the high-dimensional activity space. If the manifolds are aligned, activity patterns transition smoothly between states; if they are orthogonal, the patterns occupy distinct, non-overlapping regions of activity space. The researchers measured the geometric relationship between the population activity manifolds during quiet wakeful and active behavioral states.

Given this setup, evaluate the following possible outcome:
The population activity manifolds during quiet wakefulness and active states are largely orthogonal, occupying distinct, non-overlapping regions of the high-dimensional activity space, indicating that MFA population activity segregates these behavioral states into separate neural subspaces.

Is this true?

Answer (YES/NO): YES